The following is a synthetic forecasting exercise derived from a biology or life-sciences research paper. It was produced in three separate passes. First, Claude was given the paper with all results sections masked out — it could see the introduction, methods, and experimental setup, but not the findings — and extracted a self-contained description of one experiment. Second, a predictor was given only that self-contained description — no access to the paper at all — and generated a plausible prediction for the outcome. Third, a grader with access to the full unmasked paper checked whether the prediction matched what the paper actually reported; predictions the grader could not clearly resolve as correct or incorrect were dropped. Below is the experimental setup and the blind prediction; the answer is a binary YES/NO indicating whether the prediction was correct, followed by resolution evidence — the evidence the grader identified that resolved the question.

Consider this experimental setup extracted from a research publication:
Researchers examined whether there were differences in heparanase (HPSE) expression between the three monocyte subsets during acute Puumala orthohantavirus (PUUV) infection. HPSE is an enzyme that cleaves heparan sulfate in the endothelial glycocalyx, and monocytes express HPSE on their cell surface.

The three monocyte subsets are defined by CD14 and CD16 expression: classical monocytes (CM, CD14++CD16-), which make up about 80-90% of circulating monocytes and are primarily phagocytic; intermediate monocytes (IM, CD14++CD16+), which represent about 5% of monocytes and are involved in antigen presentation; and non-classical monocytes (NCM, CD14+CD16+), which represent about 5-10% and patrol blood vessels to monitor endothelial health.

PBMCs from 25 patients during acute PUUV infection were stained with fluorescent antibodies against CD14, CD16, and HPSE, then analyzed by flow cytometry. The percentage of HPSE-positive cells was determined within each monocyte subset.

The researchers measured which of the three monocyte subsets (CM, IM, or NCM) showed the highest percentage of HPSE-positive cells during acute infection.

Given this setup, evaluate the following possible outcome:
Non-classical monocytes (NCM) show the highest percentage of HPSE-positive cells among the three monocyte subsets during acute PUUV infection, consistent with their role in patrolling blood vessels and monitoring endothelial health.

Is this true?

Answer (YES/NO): NO